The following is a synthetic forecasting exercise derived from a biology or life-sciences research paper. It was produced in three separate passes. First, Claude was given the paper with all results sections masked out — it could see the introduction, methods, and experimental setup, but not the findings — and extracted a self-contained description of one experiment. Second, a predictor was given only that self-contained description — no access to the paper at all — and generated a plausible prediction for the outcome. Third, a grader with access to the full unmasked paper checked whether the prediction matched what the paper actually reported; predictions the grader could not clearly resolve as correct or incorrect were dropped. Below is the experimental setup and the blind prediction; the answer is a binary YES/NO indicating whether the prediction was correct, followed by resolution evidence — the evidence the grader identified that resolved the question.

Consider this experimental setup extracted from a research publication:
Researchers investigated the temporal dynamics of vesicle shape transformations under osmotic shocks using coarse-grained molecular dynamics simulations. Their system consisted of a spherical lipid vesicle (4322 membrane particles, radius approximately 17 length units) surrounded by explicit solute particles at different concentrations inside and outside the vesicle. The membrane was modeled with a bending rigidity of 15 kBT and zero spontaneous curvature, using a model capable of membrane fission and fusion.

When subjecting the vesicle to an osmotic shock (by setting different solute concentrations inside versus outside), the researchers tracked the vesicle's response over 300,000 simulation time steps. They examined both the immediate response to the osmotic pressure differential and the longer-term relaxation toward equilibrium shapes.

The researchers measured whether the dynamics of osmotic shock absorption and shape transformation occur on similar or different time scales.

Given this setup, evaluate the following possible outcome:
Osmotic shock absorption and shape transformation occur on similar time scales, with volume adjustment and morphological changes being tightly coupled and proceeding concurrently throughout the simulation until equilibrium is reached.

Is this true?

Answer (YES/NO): NO